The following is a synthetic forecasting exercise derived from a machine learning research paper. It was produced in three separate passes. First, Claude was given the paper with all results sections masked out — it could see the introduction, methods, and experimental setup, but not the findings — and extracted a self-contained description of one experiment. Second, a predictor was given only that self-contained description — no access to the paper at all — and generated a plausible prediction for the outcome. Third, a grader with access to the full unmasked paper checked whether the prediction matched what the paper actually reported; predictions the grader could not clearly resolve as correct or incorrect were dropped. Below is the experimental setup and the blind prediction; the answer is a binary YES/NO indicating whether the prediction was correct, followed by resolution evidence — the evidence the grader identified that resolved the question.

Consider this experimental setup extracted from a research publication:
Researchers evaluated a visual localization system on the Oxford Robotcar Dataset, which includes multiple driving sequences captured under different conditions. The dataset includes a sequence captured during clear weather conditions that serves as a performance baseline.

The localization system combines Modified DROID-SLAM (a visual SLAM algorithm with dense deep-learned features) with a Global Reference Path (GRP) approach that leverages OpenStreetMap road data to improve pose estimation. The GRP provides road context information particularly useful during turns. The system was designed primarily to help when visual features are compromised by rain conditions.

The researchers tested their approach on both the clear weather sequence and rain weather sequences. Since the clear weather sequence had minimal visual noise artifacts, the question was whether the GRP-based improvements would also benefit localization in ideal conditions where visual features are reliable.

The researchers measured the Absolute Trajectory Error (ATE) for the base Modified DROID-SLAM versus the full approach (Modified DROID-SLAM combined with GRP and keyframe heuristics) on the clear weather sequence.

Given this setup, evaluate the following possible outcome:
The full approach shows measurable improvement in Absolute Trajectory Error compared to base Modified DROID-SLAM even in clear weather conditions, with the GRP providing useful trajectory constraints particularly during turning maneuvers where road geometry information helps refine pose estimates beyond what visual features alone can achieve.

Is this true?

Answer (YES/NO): NO